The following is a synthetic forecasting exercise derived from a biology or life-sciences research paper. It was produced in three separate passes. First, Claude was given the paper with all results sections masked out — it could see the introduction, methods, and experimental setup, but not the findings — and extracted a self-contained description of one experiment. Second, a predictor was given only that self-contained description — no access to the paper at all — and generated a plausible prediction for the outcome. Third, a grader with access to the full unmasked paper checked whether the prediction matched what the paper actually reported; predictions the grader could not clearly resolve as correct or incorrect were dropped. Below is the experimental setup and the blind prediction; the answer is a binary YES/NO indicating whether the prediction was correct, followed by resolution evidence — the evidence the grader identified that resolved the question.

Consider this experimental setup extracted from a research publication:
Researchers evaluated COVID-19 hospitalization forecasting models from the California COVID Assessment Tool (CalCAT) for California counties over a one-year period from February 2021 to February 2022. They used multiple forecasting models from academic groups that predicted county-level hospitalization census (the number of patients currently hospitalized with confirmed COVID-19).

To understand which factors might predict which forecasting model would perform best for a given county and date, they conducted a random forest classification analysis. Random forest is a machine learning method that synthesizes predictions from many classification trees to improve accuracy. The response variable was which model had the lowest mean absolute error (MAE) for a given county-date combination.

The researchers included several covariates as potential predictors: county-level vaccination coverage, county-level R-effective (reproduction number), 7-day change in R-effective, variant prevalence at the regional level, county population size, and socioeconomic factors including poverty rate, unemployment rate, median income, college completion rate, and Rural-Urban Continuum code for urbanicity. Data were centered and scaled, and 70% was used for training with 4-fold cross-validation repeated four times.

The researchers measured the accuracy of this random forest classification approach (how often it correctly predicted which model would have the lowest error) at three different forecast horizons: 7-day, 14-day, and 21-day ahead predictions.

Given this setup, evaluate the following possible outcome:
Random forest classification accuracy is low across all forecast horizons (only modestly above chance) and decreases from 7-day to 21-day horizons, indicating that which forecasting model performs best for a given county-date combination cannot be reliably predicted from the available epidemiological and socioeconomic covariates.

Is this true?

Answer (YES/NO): NO